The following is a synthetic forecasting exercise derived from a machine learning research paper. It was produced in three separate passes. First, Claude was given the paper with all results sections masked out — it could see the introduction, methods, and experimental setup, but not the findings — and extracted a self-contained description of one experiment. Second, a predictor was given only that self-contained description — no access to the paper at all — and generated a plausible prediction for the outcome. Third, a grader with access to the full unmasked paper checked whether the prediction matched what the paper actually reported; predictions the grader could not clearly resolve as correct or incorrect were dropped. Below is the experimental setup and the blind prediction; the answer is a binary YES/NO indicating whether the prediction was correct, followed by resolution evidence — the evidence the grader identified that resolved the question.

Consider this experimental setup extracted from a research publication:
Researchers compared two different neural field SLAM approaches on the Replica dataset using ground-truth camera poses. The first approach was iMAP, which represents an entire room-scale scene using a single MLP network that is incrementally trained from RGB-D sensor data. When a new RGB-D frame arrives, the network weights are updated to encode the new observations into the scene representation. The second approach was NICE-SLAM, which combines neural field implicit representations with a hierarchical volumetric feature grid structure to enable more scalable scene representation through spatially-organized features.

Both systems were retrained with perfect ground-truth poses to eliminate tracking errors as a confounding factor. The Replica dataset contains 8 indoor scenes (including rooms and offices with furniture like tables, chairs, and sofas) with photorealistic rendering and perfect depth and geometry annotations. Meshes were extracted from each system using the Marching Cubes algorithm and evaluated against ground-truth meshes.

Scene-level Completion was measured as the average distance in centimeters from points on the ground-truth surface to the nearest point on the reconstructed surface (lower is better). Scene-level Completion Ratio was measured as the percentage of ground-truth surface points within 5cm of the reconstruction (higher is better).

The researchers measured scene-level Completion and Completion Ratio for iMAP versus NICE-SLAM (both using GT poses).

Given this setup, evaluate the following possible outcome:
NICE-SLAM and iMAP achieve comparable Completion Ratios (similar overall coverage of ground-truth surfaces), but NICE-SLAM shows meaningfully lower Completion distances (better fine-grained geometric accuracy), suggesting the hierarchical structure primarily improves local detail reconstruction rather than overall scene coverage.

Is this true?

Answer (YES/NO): NO